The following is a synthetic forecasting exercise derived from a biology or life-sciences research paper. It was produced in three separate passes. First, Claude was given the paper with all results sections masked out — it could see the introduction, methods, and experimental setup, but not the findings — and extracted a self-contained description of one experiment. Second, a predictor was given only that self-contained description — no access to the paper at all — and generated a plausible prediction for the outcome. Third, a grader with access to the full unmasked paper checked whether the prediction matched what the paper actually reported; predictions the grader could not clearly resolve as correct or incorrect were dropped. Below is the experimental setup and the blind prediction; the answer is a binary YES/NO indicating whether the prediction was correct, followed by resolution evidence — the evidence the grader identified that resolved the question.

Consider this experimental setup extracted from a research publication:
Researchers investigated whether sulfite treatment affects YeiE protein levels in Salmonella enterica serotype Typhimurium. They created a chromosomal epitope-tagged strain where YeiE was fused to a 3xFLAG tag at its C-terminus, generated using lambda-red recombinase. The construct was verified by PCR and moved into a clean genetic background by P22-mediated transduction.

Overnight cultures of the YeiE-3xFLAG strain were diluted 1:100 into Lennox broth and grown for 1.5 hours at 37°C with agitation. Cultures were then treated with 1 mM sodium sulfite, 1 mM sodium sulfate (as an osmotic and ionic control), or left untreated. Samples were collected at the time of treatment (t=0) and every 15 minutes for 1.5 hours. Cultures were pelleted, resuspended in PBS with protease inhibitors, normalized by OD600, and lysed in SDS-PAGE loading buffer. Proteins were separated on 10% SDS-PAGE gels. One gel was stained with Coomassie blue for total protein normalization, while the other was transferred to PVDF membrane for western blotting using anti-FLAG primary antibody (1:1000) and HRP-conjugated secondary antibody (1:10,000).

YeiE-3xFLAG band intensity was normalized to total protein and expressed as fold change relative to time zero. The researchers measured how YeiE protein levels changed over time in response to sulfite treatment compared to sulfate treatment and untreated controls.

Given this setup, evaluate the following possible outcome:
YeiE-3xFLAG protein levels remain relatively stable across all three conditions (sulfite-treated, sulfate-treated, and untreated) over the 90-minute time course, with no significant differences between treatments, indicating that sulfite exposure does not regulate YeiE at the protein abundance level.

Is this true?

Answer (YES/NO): NO